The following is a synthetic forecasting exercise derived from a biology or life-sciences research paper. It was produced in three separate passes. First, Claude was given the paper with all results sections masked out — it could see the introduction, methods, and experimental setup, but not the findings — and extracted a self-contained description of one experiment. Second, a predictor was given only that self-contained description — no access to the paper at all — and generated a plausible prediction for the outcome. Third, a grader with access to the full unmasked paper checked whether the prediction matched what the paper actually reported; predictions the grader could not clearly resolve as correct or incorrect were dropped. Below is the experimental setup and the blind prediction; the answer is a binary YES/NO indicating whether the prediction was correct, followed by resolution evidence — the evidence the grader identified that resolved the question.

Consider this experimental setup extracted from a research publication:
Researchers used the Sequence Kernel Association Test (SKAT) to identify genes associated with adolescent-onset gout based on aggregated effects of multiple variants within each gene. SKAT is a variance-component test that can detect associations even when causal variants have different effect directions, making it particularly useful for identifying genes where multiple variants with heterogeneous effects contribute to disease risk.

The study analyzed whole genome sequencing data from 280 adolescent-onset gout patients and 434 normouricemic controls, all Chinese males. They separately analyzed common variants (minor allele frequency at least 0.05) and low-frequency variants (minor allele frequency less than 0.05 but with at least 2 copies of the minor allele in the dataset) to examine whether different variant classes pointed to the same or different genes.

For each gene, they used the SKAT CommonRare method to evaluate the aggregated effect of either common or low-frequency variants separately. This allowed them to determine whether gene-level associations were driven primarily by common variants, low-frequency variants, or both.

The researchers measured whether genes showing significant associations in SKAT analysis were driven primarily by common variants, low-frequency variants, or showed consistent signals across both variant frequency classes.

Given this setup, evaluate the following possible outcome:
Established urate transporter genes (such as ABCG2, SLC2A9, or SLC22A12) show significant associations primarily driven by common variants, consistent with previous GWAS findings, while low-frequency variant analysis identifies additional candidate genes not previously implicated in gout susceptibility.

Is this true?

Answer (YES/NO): NO